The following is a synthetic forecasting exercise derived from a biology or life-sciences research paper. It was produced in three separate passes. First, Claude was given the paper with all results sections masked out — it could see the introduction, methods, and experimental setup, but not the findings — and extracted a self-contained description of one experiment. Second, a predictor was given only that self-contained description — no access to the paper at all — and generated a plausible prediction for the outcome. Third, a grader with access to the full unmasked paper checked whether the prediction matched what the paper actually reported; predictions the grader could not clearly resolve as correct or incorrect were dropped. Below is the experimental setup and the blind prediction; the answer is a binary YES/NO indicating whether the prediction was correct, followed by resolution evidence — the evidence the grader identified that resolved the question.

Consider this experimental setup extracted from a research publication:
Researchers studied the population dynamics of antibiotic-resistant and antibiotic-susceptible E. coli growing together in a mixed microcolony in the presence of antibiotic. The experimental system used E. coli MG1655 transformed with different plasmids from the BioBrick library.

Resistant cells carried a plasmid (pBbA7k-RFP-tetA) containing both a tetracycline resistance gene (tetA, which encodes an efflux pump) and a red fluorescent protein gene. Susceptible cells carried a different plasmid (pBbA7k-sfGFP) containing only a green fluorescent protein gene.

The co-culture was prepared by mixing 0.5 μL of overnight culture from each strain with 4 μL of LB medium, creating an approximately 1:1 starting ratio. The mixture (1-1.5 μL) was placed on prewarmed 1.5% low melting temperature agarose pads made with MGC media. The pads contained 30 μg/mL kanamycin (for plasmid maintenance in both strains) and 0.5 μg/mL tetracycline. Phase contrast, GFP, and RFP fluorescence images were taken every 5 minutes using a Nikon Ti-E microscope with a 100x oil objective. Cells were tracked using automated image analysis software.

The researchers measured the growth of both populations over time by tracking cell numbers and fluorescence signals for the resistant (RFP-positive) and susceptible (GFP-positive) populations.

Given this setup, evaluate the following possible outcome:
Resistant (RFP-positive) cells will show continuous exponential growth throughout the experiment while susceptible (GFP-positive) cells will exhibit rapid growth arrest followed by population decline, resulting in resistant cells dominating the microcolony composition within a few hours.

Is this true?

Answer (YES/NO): NO